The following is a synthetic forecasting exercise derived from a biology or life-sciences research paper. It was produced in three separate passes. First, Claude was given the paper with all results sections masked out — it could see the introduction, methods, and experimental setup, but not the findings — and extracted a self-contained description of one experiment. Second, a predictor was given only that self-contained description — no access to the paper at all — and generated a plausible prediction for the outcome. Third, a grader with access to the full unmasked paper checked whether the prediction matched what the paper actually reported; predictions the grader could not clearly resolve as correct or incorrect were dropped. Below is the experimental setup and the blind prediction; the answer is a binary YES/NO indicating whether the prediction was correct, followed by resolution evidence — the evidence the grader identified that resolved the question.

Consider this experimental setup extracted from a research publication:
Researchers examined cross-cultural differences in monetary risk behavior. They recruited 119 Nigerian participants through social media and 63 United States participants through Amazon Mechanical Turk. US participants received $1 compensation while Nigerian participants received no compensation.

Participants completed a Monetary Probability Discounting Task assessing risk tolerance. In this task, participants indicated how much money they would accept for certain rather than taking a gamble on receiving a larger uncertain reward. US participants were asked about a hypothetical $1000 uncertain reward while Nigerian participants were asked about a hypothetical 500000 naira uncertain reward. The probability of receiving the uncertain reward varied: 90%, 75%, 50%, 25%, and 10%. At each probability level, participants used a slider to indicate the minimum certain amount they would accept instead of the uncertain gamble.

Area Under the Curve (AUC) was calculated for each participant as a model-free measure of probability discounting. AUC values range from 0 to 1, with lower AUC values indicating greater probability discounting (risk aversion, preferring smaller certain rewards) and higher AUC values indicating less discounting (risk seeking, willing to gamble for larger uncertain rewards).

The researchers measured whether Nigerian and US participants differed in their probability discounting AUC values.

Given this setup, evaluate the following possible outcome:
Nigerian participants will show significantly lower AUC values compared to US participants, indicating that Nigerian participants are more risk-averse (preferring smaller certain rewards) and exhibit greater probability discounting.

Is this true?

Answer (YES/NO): NO